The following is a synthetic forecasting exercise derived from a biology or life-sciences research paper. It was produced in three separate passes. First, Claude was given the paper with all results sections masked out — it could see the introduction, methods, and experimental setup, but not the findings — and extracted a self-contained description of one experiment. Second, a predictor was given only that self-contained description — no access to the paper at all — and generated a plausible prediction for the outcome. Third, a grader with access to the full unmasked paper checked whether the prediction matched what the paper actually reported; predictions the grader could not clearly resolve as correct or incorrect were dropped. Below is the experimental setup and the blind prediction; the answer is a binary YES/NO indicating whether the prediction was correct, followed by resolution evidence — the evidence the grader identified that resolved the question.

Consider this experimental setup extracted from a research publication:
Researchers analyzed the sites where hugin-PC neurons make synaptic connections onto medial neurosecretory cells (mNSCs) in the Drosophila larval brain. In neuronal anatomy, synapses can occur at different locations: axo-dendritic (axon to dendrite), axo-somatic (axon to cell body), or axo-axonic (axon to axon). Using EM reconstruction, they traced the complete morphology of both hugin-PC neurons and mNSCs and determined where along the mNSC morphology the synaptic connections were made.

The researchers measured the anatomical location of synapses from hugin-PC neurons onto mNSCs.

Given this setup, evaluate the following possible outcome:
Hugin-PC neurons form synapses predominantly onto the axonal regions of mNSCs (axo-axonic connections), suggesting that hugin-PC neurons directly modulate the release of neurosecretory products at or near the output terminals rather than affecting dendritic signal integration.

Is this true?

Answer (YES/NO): YES